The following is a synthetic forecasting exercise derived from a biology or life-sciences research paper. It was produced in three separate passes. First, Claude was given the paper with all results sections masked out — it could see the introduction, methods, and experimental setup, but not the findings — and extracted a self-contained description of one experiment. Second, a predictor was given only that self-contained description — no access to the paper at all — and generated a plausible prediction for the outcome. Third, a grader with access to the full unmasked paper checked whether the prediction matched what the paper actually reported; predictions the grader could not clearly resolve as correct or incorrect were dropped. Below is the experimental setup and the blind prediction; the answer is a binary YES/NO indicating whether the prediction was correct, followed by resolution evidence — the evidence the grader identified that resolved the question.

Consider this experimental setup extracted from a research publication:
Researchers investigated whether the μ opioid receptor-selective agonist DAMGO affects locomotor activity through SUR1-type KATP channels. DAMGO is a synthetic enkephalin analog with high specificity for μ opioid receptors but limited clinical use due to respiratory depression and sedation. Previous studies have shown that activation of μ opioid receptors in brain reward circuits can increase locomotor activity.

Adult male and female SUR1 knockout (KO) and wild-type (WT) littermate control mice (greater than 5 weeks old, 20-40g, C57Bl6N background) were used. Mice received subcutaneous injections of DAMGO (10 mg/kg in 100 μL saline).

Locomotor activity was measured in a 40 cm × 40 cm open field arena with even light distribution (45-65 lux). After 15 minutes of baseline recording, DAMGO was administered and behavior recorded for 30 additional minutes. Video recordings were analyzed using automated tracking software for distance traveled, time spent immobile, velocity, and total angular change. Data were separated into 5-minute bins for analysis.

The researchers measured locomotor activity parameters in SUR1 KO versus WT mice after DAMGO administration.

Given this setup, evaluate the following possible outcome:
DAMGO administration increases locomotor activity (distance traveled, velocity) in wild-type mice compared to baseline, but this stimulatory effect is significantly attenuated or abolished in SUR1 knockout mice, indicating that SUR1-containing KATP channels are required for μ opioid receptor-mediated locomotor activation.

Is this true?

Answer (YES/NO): NO